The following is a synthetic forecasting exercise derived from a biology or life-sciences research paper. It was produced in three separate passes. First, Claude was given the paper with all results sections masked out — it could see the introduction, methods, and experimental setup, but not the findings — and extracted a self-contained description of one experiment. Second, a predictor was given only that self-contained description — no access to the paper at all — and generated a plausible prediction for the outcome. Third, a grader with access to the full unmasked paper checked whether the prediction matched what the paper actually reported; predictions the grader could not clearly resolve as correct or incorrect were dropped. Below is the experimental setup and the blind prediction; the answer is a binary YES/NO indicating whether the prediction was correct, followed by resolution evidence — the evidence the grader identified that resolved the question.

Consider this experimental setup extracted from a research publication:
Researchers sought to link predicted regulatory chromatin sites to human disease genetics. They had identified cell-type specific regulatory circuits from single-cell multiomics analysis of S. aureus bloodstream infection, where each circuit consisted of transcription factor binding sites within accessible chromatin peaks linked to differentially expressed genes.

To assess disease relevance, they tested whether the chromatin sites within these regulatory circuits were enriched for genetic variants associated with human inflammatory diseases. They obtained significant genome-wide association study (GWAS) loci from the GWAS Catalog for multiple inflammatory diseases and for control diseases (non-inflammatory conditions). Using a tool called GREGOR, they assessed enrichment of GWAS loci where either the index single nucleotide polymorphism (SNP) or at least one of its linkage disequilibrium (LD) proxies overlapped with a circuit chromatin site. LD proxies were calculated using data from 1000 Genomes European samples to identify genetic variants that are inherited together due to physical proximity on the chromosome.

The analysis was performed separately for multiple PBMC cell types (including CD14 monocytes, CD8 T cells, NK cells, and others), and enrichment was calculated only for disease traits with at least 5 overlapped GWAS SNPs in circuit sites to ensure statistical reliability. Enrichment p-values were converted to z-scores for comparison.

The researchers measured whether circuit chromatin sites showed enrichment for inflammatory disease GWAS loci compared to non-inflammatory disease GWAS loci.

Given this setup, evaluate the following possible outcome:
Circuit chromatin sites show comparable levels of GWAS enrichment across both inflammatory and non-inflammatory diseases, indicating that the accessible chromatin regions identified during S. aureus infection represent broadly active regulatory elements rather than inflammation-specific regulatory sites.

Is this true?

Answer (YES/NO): NO